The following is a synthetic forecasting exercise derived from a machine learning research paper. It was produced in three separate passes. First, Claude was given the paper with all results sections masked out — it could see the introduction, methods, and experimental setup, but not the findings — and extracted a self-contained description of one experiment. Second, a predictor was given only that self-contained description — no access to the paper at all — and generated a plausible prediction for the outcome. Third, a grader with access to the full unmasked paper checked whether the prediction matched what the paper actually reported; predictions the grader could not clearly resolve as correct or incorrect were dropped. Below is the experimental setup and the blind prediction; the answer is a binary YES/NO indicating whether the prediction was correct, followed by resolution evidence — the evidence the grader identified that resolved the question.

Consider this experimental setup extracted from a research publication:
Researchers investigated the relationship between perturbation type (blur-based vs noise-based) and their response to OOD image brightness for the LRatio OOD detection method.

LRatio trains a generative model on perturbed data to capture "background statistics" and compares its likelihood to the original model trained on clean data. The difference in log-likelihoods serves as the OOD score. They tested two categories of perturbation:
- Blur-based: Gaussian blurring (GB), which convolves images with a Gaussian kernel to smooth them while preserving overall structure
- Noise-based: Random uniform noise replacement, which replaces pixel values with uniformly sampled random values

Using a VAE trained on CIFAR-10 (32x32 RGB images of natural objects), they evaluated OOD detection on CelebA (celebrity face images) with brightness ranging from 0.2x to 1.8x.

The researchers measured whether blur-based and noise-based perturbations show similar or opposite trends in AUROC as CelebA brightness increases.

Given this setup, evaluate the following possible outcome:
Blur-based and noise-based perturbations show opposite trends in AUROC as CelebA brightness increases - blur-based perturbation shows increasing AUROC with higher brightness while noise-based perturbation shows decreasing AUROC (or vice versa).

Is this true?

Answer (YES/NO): YES